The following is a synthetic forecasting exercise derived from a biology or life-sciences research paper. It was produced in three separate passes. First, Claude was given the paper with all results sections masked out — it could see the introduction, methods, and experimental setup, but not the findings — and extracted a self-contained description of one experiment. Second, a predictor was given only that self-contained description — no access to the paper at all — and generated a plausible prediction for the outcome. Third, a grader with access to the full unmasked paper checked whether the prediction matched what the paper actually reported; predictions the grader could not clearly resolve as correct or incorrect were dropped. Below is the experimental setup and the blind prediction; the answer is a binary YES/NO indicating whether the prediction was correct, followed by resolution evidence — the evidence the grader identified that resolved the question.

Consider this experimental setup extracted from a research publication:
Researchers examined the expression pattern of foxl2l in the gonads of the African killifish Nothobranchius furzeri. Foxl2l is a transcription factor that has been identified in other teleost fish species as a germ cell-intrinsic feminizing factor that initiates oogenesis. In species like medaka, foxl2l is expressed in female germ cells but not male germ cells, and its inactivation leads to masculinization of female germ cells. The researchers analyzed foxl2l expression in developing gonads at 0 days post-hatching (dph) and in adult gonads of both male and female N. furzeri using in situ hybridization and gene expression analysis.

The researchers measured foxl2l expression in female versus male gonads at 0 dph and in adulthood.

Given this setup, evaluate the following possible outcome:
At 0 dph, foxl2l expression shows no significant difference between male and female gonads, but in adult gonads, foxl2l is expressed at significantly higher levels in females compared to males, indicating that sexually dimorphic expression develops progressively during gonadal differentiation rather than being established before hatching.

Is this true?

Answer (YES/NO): NO